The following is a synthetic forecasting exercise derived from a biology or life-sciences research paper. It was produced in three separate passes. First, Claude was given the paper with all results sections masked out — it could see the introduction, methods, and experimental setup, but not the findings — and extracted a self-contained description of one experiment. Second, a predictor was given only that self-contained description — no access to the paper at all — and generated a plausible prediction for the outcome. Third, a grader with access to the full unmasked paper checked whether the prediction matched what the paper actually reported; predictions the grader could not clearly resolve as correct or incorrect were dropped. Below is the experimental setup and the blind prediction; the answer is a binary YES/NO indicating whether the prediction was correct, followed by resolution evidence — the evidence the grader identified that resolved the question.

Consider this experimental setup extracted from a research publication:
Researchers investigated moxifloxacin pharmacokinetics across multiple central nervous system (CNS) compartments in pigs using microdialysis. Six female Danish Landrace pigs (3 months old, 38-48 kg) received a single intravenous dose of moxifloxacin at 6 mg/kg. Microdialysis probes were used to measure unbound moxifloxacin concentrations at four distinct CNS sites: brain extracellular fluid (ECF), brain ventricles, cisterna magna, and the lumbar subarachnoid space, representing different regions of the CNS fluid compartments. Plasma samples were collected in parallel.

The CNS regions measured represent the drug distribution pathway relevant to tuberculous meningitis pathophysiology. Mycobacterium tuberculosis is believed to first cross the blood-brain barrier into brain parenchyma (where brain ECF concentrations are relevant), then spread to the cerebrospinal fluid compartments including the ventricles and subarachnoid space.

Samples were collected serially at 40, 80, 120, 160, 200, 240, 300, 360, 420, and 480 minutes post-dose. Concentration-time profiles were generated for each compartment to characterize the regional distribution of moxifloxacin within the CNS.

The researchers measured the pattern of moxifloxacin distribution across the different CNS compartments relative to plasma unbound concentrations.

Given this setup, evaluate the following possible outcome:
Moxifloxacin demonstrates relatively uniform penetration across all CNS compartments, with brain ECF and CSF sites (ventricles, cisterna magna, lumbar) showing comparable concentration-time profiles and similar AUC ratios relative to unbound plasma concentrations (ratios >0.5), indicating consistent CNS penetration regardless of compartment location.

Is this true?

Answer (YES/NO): NO